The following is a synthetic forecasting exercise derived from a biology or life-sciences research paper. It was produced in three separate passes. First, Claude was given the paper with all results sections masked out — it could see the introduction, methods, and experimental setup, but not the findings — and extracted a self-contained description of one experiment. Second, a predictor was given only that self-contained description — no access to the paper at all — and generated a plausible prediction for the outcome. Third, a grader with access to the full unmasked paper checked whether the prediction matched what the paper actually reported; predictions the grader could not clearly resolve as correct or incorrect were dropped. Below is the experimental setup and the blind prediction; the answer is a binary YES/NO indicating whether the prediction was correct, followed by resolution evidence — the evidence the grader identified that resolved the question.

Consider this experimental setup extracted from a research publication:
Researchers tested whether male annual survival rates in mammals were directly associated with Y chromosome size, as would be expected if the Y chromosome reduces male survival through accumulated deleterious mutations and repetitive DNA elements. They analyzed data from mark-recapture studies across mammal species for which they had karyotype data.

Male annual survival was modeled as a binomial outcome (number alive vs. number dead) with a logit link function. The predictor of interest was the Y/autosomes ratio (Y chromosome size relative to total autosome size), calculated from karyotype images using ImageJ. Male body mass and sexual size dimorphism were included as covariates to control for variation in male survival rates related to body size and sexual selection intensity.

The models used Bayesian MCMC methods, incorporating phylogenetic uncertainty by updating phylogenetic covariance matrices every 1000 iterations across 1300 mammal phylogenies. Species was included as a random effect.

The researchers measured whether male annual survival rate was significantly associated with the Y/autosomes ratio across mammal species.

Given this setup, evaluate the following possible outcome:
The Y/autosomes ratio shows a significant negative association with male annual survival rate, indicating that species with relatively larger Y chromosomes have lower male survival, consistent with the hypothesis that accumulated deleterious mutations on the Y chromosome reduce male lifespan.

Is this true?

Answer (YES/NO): YES